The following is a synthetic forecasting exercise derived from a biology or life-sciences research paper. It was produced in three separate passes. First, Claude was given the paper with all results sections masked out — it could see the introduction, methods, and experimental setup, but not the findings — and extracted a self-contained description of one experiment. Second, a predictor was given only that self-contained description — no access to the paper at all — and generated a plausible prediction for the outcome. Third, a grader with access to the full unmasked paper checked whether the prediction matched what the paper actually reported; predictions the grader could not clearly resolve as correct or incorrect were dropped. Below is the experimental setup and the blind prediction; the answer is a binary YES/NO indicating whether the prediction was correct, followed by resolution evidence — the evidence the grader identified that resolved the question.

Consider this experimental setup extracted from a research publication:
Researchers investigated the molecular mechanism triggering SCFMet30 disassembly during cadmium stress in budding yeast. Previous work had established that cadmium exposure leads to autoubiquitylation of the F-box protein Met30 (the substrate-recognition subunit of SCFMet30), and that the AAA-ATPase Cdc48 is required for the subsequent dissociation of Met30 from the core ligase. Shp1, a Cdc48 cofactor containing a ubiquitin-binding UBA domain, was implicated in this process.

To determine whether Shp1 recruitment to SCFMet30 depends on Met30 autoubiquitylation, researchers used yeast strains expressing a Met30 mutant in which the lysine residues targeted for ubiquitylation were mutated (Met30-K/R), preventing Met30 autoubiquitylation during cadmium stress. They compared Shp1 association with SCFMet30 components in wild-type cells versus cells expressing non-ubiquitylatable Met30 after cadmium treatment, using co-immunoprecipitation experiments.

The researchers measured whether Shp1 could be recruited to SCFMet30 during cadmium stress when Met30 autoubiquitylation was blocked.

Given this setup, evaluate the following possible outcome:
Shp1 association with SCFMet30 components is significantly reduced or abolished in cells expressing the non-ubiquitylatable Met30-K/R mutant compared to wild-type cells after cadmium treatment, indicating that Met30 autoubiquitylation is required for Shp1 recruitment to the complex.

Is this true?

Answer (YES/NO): YES